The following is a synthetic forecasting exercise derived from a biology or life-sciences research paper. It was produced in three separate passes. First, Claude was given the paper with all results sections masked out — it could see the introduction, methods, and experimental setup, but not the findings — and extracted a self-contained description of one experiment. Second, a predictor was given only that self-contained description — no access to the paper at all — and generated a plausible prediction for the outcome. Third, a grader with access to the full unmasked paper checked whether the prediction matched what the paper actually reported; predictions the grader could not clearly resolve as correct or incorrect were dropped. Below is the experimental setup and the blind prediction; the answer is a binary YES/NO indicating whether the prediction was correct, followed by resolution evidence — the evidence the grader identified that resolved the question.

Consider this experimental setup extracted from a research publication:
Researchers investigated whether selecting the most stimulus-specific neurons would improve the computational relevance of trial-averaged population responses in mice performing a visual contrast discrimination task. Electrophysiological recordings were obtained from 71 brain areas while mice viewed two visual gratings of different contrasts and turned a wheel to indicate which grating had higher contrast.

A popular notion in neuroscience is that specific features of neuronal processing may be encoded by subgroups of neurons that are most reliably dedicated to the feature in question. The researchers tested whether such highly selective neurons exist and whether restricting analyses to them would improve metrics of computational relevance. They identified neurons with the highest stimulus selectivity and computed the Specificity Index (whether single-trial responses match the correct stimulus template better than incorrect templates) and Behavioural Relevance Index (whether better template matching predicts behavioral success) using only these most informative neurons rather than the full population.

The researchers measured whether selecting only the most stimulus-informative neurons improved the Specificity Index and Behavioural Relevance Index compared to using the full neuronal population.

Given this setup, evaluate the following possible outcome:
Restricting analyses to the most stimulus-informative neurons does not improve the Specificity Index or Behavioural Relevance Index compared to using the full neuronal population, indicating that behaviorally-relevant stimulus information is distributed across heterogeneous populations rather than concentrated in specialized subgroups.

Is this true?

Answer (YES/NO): YES